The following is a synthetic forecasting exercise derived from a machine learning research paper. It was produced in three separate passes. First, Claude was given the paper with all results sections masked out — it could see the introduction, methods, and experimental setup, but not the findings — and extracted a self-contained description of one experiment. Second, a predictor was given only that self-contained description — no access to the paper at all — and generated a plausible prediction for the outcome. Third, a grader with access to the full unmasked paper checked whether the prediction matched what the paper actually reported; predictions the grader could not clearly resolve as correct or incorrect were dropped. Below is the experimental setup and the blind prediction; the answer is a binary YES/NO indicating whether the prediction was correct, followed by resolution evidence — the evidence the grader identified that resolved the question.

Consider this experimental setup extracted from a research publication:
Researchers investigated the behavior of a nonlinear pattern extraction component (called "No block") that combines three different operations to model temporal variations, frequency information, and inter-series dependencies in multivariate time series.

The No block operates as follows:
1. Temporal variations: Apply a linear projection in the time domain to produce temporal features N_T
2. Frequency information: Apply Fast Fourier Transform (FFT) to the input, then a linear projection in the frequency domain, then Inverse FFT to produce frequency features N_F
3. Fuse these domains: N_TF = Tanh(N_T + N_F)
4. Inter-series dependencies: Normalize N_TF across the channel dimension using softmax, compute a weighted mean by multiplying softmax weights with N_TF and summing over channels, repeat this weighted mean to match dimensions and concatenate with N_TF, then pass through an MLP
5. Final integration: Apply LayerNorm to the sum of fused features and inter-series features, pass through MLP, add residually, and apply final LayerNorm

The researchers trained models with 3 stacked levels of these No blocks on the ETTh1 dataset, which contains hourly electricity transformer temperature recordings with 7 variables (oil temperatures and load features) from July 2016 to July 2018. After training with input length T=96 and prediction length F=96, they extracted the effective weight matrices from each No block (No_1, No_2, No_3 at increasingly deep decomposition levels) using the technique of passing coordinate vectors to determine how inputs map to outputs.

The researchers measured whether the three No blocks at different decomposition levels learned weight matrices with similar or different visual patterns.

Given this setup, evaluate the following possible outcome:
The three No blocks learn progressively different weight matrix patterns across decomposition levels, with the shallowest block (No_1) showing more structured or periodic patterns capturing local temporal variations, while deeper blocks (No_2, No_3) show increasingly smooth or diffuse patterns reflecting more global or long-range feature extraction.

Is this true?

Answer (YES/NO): NO